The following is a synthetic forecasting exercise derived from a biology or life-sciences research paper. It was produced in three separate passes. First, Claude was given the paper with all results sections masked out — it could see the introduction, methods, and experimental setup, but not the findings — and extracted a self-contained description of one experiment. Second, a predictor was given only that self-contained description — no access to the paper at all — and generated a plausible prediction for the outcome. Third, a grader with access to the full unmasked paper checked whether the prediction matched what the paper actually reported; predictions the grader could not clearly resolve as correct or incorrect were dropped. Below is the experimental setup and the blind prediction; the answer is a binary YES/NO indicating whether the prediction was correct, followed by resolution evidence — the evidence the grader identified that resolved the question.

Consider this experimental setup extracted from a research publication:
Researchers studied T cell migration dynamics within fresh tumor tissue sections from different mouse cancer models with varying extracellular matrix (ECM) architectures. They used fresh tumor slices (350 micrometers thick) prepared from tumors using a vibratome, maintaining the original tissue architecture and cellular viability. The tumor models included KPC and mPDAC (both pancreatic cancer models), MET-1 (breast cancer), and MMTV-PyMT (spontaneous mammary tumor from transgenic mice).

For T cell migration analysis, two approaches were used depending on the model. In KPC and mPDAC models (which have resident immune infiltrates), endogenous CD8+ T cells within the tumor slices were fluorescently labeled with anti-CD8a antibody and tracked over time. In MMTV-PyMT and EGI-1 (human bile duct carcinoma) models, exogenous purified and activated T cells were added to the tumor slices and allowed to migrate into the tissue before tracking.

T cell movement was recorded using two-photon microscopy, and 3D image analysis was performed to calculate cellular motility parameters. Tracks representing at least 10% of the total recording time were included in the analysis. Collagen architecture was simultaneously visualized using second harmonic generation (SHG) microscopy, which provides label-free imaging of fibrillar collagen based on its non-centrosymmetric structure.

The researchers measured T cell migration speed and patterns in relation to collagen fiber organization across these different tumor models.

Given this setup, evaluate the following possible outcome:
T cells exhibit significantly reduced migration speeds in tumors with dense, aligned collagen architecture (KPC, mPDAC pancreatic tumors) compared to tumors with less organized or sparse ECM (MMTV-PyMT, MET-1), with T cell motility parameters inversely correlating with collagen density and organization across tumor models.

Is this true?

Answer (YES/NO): NO